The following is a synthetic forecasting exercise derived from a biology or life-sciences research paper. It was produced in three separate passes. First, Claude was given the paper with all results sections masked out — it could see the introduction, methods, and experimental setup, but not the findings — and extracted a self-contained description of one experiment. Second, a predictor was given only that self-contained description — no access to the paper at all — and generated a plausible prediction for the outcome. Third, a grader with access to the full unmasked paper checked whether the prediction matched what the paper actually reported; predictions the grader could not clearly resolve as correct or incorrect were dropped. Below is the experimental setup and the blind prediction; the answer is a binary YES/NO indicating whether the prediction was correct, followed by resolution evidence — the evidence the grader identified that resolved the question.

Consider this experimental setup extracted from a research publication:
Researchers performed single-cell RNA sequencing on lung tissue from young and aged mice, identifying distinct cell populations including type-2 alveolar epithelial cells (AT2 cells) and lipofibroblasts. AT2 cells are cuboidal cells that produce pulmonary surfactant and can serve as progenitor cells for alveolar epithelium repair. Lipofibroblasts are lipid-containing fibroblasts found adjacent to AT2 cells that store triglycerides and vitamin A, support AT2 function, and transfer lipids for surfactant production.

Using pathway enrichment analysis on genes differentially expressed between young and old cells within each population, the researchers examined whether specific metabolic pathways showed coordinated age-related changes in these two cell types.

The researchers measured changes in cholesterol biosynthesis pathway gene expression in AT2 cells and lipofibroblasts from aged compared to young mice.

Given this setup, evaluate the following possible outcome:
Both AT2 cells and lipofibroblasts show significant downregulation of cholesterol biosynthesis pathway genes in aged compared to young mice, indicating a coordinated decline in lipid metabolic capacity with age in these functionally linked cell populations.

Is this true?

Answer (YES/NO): NO